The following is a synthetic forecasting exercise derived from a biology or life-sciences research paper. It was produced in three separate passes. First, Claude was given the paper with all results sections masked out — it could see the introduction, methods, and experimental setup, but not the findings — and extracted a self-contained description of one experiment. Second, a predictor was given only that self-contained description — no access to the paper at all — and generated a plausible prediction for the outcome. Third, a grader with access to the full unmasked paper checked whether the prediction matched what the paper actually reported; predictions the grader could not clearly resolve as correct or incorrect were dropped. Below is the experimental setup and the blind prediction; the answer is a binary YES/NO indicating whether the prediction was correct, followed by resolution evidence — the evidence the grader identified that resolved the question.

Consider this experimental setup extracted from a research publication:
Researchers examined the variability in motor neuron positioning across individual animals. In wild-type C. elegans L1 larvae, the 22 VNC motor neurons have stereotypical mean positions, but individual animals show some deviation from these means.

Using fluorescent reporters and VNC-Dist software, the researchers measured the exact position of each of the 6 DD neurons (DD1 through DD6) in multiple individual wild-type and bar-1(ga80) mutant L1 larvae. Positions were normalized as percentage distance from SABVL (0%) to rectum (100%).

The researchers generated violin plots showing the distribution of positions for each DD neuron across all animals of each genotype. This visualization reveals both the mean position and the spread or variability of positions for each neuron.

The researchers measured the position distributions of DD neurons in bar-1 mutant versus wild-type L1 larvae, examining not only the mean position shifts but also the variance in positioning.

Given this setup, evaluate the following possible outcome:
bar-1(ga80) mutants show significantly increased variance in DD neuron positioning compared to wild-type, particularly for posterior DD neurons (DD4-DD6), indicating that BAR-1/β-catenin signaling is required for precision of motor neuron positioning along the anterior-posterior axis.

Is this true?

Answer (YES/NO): NO